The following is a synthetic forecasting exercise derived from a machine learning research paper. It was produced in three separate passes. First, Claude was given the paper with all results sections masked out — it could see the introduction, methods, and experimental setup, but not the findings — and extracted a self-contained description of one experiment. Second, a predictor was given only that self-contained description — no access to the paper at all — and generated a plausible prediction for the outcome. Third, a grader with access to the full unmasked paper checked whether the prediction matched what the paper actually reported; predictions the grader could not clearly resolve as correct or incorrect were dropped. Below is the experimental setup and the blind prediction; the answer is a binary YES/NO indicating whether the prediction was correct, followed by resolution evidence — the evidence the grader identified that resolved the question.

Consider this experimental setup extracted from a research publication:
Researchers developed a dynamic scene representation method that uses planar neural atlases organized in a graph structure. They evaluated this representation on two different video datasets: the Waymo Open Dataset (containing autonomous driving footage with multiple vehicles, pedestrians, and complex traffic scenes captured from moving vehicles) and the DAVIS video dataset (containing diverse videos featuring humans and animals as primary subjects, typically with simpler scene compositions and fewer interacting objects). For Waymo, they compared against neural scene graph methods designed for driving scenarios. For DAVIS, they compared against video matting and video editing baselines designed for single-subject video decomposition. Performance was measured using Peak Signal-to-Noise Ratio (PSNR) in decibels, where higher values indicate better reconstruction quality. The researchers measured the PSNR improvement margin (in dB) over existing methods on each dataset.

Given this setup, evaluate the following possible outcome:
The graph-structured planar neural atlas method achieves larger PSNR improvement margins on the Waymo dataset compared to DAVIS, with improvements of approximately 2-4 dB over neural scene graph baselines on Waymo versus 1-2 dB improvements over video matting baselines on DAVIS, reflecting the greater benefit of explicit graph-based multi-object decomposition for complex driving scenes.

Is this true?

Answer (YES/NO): NO